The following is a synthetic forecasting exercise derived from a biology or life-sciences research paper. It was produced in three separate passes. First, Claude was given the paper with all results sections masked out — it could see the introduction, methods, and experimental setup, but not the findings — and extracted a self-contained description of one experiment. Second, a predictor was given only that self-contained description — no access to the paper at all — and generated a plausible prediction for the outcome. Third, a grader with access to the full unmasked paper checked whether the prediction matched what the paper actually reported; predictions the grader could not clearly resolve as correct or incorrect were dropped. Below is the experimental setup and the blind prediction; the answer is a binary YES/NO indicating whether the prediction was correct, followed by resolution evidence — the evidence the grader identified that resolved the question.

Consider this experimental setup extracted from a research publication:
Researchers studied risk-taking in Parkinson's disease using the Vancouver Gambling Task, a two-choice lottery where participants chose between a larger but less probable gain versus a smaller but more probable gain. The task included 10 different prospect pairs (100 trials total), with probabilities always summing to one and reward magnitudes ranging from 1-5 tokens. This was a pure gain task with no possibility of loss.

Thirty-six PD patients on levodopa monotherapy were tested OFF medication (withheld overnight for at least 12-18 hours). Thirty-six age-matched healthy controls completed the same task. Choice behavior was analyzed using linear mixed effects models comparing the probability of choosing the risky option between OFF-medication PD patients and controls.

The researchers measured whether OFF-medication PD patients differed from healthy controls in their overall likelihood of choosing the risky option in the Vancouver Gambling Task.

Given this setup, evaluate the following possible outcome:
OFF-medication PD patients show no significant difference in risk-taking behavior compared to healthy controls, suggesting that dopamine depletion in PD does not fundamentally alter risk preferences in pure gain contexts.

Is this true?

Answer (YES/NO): NO